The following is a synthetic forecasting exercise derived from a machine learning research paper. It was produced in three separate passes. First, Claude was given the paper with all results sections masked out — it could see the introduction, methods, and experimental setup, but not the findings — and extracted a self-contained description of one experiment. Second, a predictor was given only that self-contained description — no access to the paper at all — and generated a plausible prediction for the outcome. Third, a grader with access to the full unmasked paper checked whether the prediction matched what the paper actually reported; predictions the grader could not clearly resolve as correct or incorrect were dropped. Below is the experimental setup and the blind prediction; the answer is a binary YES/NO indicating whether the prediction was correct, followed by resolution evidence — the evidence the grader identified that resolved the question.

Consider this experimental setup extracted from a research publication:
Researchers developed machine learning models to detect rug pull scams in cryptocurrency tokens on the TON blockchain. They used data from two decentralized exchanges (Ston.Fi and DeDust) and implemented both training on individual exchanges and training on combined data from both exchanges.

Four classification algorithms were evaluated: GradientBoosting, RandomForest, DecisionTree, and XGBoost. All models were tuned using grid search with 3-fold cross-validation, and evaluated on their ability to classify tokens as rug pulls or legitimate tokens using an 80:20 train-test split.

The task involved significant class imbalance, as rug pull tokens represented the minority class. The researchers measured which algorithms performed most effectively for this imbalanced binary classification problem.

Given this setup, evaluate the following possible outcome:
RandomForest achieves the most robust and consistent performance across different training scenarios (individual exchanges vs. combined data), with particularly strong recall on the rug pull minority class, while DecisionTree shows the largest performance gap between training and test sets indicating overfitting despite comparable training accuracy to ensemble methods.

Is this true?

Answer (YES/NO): NO